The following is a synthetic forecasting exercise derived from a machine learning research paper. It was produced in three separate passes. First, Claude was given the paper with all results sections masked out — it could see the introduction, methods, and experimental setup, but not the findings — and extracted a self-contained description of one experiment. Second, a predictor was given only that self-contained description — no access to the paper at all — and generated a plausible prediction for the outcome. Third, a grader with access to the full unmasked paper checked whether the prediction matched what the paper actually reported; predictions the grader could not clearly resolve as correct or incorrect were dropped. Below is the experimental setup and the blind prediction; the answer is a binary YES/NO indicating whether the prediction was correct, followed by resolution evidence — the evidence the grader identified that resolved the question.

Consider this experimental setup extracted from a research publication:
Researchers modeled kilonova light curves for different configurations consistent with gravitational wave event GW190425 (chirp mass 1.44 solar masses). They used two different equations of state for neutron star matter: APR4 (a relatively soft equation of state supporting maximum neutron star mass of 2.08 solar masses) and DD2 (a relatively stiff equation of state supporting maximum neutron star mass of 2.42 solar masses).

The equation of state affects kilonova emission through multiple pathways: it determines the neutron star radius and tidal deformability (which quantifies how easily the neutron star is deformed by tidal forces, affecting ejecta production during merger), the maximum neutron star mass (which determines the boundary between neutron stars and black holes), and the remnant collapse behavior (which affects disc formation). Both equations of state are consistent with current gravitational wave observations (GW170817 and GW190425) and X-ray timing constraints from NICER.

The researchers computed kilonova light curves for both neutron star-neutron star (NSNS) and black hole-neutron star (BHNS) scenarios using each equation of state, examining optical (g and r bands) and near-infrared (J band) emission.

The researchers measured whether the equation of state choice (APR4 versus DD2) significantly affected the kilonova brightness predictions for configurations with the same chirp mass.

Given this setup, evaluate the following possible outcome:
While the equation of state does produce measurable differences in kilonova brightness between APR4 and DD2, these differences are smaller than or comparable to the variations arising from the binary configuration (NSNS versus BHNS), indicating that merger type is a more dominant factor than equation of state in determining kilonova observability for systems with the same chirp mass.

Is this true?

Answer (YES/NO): YES